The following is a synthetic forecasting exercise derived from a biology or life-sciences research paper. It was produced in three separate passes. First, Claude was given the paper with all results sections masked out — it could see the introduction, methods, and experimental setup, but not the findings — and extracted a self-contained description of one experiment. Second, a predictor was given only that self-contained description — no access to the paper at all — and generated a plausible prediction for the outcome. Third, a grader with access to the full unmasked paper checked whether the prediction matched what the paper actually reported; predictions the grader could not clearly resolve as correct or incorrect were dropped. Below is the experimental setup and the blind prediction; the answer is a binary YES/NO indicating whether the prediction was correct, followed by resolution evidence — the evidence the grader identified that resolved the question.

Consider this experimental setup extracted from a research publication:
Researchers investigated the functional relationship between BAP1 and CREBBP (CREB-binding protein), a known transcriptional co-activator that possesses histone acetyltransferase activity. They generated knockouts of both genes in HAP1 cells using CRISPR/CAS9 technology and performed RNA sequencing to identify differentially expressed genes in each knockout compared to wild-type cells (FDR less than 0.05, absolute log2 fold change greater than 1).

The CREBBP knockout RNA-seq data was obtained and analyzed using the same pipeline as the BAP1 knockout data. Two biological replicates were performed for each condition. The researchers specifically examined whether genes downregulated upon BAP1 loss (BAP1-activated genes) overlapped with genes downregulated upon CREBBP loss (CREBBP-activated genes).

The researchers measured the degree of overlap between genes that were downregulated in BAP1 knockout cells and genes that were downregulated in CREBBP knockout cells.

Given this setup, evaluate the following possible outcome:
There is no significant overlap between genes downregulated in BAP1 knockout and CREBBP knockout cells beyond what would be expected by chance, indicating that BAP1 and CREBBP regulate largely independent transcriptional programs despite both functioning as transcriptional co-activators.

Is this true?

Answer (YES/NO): NO